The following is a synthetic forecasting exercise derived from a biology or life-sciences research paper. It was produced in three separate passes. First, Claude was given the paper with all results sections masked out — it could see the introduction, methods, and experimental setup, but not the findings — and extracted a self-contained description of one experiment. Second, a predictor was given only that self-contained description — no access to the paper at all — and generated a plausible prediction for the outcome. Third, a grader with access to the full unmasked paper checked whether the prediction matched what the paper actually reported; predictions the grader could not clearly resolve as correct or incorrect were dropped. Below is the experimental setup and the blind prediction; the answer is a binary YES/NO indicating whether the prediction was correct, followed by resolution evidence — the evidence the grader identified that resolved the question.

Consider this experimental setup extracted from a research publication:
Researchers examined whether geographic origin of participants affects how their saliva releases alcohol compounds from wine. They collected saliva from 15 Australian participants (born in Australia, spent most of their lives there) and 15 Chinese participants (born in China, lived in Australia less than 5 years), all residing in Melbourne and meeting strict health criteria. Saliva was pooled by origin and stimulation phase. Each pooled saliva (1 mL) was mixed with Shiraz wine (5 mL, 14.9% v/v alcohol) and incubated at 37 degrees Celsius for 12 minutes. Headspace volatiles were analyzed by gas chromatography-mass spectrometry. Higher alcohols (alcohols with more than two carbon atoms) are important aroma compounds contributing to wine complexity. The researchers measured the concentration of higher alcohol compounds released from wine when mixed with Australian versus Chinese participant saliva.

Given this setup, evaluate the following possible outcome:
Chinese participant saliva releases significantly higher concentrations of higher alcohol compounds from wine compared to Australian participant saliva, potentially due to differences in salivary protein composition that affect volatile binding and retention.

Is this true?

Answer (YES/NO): NO